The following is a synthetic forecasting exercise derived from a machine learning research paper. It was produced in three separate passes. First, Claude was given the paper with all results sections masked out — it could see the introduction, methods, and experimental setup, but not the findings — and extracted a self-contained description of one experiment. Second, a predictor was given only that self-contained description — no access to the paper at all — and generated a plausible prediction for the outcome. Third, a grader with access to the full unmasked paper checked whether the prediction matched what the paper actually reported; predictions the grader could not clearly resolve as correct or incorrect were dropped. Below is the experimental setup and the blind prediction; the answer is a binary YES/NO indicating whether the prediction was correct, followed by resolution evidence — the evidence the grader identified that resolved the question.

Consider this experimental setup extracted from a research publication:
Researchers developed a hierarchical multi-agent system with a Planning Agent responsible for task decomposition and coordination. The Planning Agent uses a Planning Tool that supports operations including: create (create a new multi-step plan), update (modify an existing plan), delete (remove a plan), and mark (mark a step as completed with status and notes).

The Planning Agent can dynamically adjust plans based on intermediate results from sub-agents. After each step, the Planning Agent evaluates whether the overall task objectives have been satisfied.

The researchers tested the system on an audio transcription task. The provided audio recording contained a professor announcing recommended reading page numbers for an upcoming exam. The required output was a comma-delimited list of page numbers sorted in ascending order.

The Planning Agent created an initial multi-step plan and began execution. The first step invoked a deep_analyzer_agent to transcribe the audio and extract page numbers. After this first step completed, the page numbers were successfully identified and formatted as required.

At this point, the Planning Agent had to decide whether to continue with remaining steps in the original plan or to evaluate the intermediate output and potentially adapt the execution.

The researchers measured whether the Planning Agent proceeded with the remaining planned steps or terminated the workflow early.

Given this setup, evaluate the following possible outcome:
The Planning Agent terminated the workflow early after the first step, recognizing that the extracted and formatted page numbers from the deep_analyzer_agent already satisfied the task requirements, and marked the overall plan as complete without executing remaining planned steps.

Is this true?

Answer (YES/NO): YES